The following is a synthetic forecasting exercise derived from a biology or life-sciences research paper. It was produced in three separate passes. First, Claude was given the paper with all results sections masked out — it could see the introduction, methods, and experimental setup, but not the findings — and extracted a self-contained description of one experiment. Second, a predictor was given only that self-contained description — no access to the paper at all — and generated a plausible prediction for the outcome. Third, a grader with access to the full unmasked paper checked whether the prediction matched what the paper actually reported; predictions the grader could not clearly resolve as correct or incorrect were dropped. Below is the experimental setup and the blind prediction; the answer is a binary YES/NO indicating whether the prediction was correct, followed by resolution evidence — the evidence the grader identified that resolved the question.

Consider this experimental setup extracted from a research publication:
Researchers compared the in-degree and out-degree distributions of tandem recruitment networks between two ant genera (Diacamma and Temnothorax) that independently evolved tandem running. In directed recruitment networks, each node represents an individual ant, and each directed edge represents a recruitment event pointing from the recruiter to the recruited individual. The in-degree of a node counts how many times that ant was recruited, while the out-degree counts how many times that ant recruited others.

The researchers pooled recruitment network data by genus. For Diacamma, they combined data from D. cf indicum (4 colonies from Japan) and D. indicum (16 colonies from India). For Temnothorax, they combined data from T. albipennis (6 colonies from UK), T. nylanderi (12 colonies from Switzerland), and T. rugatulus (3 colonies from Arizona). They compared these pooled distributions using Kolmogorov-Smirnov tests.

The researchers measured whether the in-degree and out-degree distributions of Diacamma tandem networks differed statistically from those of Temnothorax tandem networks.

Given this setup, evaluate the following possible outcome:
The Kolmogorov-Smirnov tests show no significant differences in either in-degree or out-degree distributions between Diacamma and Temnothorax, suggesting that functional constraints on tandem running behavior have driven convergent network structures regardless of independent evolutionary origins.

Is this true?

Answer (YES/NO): NO